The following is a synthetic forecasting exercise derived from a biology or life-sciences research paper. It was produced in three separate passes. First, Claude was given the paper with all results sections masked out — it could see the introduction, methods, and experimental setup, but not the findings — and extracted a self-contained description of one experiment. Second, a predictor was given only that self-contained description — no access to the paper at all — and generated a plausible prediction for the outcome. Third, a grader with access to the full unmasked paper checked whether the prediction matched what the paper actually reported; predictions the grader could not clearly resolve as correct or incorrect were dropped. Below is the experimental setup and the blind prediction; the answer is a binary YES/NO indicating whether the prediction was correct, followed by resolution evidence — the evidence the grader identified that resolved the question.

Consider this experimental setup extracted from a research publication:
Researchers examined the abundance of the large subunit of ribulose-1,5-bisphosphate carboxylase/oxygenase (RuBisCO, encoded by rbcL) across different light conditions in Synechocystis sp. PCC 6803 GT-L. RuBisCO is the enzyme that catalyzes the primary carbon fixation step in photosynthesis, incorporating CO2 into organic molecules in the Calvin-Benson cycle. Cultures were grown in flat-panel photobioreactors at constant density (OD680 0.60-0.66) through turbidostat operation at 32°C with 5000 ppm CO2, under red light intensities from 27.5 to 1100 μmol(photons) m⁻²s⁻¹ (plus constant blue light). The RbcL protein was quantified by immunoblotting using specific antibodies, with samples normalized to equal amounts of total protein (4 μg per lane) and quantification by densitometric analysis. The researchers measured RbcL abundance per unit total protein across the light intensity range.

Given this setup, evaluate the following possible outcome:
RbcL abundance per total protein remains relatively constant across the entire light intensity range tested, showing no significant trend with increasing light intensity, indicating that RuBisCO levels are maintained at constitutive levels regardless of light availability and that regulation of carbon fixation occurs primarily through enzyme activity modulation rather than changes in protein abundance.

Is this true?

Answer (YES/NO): NO